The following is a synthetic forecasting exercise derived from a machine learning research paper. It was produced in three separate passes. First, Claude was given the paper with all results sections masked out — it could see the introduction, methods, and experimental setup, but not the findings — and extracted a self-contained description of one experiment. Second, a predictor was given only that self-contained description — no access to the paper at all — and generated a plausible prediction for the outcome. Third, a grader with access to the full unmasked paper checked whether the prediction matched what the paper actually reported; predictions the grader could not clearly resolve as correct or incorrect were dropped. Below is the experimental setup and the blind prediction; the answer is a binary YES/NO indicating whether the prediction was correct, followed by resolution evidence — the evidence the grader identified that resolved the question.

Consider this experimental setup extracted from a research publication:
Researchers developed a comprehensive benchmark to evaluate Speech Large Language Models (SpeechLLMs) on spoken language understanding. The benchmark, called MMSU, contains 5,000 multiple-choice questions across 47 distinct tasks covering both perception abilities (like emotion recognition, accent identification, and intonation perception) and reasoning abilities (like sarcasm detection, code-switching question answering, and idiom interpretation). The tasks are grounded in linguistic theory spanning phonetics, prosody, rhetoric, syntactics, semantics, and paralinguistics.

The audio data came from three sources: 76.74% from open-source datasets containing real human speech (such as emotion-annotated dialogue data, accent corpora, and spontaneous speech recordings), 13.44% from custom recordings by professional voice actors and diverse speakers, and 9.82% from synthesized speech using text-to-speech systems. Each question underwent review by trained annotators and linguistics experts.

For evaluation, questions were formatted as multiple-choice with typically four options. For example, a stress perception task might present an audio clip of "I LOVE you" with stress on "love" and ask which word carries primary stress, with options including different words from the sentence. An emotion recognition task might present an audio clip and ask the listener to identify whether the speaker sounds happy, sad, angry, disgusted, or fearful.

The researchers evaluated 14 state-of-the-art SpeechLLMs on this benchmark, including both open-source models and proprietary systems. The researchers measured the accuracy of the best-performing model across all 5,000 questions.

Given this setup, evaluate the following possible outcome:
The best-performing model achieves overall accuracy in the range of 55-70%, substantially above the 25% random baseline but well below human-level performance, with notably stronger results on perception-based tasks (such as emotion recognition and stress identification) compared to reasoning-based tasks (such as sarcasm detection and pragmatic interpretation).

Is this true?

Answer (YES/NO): NO